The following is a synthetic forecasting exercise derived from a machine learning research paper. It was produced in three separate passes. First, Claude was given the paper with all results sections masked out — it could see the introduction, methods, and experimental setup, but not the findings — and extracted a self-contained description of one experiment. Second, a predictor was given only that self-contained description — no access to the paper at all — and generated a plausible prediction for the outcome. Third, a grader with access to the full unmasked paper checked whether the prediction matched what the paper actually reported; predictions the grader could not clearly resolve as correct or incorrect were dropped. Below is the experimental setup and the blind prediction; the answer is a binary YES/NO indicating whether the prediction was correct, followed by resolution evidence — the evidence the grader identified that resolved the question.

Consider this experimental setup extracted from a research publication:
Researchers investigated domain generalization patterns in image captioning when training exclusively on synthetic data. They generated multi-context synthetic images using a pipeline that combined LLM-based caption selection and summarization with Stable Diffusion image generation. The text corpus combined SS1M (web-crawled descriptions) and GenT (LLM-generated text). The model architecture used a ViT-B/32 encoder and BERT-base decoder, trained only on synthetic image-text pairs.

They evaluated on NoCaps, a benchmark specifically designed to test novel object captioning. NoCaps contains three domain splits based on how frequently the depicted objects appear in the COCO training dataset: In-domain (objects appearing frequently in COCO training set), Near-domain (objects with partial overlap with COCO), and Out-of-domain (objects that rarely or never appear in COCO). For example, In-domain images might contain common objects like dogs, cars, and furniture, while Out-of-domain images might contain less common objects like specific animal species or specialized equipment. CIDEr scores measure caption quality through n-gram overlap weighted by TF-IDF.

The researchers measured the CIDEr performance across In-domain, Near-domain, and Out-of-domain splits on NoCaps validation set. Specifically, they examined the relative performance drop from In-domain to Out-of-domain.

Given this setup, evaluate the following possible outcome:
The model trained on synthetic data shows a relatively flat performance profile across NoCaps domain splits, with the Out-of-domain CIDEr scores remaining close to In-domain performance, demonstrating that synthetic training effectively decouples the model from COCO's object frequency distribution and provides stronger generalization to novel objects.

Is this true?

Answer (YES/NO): NO